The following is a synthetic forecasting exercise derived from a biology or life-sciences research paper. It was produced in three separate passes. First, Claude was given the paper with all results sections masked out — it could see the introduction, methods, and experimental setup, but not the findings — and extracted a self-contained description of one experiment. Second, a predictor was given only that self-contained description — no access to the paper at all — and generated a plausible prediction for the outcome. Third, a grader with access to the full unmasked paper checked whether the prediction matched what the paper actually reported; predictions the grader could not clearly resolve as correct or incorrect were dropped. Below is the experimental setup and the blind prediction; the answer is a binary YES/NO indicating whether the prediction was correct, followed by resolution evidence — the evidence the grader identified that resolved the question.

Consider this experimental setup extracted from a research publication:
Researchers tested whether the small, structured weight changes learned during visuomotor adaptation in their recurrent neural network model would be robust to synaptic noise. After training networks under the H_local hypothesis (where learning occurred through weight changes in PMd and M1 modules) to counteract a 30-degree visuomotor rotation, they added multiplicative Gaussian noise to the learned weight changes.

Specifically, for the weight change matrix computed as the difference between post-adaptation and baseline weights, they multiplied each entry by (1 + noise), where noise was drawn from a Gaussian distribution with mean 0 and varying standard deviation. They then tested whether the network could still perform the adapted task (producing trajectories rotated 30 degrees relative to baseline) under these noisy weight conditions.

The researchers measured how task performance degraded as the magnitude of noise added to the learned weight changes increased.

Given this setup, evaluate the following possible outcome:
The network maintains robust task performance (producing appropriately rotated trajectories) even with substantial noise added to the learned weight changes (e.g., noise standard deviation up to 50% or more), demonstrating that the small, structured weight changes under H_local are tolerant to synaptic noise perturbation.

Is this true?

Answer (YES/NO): YES